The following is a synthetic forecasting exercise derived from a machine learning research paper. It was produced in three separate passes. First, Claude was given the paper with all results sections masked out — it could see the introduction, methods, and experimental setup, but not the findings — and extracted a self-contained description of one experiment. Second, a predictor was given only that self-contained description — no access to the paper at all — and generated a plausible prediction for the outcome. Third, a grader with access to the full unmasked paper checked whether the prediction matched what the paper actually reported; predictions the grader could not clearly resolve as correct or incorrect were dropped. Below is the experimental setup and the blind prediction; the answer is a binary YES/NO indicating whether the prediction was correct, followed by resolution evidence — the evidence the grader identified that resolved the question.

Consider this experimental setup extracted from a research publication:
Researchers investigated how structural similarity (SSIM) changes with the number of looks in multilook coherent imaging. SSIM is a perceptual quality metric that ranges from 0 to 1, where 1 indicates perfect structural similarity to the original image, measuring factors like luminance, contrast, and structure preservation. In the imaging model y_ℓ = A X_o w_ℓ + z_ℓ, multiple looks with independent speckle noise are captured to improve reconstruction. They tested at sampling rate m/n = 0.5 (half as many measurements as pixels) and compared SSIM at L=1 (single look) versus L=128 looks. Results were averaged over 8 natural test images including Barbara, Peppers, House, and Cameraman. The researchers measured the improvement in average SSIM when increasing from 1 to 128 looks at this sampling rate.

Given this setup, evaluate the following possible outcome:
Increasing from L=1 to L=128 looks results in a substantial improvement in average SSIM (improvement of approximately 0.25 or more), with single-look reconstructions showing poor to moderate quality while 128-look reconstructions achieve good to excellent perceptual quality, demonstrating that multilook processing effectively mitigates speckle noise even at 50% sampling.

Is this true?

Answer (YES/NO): YES